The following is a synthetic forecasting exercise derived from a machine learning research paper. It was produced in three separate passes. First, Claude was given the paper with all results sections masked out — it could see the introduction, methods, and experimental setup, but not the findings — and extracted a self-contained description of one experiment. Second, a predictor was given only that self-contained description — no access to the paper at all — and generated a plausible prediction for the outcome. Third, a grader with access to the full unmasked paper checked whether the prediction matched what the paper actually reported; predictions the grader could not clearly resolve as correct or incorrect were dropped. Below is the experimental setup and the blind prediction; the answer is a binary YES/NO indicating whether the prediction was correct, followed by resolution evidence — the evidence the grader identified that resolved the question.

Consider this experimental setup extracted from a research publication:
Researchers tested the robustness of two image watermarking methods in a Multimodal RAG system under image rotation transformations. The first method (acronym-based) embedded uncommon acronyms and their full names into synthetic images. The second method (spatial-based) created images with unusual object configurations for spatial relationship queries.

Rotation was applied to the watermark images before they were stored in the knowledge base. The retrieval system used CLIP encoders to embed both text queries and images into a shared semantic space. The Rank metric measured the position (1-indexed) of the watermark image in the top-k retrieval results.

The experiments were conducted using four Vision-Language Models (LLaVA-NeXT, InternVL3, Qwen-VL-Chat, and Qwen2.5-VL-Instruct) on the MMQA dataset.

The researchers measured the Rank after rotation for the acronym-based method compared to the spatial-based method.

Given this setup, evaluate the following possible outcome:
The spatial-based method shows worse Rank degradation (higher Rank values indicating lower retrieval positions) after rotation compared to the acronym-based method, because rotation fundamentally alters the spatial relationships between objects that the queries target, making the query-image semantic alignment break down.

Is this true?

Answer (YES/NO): YES